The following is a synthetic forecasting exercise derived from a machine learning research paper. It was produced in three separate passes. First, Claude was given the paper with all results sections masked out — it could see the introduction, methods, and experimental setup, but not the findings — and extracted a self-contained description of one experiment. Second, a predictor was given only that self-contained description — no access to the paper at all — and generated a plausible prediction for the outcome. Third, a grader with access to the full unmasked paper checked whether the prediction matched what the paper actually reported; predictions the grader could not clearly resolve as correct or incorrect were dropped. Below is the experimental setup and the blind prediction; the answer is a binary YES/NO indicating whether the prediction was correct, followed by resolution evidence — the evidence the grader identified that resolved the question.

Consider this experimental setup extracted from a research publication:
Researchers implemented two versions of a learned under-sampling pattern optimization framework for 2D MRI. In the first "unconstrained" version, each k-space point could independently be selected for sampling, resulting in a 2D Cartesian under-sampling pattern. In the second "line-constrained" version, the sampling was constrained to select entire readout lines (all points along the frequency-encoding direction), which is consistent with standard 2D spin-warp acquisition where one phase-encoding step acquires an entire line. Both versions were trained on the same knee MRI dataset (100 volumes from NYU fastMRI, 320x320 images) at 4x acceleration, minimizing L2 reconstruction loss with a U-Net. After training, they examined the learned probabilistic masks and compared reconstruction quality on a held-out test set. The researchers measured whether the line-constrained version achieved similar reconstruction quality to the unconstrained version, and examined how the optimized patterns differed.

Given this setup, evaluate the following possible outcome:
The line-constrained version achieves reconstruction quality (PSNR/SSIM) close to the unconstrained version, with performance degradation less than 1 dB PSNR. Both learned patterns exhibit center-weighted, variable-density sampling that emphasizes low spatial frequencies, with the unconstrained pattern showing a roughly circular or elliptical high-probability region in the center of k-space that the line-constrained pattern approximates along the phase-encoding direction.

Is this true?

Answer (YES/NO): NO